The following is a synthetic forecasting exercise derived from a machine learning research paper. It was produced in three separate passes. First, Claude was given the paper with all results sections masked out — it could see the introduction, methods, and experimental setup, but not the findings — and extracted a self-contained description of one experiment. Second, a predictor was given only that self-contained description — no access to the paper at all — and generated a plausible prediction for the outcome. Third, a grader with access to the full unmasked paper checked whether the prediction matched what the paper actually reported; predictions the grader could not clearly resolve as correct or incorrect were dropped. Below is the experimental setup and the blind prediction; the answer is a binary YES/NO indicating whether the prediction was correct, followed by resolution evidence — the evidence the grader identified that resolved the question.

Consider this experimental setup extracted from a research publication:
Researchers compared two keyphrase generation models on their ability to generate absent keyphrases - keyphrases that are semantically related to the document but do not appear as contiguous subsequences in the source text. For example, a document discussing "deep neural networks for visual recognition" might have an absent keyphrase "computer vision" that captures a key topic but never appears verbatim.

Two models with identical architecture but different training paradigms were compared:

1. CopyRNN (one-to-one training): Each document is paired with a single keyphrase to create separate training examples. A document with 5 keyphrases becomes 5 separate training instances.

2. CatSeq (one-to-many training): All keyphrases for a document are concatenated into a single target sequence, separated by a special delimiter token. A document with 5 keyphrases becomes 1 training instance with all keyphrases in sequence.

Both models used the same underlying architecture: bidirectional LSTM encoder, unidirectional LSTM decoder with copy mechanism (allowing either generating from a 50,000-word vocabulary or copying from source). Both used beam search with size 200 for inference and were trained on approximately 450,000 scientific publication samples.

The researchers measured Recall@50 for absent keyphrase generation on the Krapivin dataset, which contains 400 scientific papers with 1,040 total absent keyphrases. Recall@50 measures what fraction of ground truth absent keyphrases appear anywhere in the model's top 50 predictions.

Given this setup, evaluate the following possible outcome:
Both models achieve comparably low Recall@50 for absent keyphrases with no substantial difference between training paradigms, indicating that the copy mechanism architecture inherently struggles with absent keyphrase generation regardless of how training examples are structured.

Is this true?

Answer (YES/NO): NO